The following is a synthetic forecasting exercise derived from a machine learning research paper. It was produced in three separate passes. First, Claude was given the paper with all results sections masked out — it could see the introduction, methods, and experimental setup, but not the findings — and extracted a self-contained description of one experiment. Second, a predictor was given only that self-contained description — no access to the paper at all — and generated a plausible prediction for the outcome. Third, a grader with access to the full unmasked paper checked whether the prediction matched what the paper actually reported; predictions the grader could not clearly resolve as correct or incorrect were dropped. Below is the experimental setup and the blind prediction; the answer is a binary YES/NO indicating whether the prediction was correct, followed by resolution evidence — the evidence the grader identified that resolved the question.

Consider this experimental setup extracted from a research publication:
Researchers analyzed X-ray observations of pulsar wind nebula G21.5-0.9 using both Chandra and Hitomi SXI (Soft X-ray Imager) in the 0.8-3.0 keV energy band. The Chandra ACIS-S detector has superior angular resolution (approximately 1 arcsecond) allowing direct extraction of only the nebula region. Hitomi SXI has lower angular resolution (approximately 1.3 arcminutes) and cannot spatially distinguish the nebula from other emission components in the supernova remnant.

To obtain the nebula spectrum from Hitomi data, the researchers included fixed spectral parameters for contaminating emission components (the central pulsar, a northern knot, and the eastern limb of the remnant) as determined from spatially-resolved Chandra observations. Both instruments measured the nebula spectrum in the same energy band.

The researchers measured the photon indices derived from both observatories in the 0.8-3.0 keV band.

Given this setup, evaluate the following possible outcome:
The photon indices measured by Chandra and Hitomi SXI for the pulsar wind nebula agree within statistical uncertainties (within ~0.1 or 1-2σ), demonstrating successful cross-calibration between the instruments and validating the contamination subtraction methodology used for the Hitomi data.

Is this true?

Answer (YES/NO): NO